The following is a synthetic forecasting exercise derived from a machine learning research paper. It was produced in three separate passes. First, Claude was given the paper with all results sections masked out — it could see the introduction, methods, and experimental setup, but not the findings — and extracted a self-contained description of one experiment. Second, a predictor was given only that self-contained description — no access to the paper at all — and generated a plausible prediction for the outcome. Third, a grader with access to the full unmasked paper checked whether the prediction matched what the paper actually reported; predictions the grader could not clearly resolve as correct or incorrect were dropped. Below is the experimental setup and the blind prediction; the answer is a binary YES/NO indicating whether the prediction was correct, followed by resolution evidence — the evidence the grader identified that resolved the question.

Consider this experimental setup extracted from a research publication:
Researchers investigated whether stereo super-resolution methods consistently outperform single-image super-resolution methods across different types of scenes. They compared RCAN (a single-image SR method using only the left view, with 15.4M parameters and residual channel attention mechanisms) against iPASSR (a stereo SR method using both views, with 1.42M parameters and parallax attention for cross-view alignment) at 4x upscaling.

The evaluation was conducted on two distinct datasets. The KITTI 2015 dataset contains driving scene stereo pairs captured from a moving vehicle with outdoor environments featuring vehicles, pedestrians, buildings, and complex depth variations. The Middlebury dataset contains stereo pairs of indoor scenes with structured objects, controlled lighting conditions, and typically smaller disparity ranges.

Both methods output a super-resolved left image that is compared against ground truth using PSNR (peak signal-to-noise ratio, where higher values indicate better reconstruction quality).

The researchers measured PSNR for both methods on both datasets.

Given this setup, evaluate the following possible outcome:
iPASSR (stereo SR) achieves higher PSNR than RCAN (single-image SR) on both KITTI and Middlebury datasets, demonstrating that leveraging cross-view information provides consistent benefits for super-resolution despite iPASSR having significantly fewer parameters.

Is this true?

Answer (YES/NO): NO